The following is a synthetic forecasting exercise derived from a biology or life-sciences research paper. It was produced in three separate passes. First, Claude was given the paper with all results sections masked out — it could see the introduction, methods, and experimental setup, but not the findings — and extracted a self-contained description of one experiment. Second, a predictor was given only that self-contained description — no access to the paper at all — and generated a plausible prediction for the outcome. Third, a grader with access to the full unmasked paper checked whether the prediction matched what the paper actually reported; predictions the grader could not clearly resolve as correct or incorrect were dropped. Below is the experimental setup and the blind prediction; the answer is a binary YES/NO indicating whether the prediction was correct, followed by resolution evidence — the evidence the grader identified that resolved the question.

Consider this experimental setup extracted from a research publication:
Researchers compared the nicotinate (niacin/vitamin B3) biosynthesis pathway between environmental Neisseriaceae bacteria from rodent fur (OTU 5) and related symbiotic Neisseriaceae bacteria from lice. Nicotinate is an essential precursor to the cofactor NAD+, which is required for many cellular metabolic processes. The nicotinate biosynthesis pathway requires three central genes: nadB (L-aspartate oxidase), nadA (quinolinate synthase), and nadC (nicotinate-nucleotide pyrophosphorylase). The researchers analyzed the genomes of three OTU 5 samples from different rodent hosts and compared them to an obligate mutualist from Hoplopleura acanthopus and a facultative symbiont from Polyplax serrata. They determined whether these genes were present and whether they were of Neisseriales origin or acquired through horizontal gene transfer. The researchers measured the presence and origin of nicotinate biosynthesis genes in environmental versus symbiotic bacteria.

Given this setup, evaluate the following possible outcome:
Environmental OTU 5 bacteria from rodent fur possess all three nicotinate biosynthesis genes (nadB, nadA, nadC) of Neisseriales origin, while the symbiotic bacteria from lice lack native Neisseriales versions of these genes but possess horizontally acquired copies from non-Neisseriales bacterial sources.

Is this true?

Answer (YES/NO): NO